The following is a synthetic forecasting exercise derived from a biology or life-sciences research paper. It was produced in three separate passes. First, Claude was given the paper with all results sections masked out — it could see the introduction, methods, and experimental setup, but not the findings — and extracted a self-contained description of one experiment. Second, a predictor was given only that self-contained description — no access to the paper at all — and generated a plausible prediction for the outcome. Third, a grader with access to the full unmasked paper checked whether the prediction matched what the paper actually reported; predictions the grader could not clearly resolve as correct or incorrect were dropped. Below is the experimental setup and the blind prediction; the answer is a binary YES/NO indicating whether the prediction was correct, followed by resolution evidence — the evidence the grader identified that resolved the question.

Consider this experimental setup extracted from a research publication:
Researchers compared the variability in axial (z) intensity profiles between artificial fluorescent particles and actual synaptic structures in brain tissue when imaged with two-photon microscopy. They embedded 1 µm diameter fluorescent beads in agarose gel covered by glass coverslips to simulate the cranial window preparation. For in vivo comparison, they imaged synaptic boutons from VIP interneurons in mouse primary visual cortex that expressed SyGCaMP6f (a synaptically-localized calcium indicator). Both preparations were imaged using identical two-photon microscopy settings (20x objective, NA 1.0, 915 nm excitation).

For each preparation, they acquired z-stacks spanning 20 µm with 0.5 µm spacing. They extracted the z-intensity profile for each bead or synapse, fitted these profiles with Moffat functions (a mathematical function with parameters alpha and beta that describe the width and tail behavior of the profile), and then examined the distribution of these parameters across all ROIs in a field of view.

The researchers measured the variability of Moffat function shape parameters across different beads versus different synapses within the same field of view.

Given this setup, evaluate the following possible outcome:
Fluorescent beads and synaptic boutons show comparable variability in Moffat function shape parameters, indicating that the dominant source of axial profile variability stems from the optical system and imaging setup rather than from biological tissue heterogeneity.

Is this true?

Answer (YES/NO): NO